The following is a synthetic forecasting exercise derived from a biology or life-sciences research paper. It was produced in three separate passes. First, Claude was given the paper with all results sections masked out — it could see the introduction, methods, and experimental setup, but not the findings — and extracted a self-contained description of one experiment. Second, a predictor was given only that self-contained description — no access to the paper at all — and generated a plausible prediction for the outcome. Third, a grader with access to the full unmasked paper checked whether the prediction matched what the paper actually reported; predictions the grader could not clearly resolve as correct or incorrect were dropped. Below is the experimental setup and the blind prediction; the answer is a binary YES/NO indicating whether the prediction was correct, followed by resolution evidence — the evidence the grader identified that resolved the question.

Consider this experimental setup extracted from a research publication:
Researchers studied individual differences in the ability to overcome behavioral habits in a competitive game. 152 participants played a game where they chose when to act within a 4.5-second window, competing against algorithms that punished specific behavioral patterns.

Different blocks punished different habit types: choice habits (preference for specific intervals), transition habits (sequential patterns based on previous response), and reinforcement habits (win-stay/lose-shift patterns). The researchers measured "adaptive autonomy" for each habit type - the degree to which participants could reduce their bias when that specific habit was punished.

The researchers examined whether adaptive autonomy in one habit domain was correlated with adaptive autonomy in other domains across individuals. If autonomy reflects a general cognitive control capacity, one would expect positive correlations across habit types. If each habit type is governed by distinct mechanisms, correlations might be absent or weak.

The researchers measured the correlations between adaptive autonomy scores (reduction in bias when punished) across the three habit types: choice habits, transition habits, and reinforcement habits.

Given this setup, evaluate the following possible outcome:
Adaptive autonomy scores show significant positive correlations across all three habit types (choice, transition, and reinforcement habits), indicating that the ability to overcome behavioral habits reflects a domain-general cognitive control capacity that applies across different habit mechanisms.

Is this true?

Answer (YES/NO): NO